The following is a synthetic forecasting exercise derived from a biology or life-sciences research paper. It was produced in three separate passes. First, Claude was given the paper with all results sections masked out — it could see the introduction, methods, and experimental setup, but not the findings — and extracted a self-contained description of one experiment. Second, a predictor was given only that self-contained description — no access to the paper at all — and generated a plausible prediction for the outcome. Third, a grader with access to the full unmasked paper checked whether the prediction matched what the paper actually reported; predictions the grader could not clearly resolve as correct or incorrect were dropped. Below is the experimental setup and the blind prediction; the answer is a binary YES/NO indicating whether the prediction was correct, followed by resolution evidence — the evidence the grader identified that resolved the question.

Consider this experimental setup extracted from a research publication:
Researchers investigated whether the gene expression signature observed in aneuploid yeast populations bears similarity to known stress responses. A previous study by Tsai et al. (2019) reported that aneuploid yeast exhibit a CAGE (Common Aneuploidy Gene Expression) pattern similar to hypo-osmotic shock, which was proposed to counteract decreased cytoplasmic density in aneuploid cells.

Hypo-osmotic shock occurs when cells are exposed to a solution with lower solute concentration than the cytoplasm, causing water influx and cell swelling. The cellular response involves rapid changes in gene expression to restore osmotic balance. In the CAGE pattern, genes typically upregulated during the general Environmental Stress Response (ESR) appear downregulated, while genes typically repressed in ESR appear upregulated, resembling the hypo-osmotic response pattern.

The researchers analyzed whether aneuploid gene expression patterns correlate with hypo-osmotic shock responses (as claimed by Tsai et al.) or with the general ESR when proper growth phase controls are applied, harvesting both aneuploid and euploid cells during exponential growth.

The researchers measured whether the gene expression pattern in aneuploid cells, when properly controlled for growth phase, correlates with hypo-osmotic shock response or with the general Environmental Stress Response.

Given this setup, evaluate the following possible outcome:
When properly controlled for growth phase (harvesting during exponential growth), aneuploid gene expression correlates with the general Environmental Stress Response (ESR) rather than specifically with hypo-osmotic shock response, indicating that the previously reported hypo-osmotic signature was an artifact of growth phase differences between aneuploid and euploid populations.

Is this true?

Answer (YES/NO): YES